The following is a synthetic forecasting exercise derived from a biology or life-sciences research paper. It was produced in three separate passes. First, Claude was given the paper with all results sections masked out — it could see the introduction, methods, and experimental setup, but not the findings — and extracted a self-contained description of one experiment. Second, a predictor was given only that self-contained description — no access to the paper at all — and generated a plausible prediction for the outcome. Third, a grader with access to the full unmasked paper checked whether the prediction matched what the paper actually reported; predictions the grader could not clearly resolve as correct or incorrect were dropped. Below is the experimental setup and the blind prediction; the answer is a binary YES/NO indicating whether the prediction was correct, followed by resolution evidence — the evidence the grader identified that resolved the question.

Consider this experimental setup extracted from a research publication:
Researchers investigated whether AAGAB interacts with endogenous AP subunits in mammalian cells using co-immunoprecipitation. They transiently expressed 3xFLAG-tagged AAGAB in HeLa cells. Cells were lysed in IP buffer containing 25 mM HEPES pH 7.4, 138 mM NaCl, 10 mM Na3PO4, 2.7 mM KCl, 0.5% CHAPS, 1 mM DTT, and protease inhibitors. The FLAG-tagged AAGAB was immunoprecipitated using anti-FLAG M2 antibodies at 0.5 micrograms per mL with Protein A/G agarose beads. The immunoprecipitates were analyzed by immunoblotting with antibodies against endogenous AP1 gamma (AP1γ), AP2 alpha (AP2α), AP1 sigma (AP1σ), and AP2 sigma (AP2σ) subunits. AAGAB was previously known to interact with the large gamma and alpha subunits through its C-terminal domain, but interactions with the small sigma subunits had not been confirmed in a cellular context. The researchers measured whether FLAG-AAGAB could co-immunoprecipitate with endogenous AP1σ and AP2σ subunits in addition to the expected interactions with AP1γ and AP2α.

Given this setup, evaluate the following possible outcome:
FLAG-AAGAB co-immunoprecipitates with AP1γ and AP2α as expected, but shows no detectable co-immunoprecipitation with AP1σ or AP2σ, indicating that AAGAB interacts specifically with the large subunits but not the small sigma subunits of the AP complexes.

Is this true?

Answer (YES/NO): NO